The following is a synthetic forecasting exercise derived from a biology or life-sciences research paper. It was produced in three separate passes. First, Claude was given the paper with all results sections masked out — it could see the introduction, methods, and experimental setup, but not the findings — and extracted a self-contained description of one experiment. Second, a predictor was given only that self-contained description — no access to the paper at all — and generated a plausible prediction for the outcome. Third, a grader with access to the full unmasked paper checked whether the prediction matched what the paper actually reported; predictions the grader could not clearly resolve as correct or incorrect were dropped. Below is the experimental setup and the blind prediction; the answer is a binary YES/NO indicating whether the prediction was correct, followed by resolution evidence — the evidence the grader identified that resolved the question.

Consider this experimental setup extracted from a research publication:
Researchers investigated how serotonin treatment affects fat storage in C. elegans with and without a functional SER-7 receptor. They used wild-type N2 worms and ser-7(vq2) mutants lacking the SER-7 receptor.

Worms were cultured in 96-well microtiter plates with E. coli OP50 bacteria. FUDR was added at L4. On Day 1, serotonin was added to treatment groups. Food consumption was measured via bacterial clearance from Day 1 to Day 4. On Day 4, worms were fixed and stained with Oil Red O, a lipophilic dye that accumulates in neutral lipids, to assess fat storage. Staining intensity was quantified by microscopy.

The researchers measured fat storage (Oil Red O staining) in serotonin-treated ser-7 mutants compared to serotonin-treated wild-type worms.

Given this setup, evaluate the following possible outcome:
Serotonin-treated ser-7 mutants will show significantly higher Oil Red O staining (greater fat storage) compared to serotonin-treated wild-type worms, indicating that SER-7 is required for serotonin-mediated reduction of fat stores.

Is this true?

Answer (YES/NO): YES